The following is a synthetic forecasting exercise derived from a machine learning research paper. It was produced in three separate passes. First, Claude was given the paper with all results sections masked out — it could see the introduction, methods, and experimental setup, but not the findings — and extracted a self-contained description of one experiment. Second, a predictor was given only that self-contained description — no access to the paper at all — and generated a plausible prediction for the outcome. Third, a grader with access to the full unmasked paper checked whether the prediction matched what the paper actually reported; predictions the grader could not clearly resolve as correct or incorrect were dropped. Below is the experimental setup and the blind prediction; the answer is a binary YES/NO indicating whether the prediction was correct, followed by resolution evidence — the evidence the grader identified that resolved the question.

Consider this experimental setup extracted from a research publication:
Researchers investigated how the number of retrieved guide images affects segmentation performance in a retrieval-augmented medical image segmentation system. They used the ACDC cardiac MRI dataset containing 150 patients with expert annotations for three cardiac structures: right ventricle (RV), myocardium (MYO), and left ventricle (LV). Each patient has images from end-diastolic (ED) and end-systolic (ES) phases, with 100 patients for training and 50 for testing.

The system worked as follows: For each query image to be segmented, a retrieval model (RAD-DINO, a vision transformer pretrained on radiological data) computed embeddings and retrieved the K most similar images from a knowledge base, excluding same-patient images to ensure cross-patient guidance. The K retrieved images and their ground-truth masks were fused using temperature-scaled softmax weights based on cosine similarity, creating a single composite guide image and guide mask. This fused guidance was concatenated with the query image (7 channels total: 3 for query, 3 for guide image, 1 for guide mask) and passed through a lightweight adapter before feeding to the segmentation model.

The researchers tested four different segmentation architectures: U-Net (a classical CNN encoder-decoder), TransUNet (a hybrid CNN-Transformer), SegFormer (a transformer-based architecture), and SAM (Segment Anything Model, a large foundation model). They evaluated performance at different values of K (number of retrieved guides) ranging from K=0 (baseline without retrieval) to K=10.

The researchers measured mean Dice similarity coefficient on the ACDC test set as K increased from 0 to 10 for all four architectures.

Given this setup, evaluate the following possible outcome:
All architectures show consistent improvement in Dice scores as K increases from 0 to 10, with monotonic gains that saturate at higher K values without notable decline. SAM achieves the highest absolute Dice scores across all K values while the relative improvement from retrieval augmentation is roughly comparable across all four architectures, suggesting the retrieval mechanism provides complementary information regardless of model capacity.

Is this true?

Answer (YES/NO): NO